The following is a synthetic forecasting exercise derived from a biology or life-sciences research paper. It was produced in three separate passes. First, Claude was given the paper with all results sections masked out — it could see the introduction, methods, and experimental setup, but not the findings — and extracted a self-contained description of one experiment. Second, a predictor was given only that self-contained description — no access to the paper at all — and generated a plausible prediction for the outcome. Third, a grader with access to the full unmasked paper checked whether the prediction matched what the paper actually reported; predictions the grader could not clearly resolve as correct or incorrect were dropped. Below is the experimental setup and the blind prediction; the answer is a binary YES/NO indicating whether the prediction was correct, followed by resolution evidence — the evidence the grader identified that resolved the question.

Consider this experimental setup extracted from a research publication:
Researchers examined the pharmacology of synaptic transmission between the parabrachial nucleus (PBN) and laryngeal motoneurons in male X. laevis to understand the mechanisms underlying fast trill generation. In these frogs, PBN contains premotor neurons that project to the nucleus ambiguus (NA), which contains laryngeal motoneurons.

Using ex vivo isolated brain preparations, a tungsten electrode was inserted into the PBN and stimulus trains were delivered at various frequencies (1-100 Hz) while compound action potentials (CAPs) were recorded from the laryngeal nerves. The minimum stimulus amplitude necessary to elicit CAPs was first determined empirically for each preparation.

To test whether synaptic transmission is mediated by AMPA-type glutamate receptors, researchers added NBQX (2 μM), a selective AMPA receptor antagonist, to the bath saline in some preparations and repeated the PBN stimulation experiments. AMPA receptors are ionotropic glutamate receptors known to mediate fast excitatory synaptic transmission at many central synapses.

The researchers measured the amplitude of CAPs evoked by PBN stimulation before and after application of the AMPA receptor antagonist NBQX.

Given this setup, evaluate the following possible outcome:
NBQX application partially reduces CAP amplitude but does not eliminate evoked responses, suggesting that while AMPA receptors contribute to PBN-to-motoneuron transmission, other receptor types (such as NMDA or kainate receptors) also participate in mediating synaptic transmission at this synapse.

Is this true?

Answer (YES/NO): NO